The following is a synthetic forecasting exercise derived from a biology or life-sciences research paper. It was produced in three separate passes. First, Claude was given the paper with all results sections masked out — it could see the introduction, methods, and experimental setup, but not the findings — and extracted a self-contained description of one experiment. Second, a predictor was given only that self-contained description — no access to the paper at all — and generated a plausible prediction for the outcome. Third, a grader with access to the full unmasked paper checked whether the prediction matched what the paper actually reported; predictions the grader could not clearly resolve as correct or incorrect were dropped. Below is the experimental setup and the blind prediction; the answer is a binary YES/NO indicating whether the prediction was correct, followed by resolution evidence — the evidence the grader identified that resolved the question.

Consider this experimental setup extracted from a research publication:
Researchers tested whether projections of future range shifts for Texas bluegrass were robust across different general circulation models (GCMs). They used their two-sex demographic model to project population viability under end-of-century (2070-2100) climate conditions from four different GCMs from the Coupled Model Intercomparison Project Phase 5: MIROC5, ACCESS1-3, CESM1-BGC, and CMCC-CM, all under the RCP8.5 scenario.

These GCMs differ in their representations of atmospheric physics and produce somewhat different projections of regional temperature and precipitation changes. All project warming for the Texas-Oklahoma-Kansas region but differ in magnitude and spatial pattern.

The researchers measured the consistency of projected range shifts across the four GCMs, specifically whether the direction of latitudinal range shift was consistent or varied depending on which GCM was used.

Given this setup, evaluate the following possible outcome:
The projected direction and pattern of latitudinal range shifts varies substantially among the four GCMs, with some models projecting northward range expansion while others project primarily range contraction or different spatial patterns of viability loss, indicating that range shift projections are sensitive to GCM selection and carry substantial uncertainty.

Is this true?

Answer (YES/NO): NO